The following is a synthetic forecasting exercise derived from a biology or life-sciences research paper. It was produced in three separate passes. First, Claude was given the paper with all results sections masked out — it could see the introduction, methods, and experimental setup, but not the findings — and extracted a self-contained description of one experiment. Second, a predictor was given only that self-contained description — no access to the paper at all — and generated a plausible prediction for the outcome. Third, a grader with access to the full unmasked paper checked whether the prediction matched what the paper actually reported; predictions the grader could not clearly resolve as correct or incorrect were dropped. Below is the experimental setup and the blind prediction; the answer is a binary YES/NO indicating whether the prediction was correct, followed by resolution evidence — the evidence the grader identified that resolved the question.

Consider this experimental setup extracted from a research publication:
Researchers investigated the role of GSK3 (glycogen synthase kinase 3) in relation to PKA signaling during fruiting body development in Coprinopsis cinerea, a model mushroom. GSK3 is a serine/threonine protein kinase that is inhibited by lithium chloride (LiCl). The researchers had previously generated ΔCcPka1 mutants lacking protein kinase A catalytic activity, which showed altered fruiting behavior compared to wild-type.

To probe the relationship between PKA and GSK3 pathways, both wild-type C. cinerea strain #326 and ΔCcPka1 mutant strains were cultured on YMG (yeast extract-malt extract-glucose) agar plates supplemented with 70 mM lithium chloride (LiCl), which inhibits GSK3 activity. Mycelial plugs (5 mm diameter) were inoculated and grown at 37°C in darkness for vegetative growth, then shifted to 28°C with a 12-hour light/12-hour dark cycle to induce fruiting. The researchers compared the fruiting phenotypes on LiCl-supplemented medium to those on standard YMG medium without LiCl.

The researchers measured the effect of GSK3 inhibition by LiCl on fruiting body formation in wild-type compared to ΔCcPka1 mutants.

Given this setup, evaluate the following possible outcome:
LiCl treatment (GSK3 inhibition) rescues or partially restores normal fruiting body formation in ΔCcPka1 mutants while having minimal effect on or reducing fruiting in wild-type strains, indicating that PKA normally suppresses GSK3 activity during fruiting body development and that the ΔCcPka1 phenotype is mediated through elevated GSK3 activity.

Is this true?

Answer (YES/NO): NO